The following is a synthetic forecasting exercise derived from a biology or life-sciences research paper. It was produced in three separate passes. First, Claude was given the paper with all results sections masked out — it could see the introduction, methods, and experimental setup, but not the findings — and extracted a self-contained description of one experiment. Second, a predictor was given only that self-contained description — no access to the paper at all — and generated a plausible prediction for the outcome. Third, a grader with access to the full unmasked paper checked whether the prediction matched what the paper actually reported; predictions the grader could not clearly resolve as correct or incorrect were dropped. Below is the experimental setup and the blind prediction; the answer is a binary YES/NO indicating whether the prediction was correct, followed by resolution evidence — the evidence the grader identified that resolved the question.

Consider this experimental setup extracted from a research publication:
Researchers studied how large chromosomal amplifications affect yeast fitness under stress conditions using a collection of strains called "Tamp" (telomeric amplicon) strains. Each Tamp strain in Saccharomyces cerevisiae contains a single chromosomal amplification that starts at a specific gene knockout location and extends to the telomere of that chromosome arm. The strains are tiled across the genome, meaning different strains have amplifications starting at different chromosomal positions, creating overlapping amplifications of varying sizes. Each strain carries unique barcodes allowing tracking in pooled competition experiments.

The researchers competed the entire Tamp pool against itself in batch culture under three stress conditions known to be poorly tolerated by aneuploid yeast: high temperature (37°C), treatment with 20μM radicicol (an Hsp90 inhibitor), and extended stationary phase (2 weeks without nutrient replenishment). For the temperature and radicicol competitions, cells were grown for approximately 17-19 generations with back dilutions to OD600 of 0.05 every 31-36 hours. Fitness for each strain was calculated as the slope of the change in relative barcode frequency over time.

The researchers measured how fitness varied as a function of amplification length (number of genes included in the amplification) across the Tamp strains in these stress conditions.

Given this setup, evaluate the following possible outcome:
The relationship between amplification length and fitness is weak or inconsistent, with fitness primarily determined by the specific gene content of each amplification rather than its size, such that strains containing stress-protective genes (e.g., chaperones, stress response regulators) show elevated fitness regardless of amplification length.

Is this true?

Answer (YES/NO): NO